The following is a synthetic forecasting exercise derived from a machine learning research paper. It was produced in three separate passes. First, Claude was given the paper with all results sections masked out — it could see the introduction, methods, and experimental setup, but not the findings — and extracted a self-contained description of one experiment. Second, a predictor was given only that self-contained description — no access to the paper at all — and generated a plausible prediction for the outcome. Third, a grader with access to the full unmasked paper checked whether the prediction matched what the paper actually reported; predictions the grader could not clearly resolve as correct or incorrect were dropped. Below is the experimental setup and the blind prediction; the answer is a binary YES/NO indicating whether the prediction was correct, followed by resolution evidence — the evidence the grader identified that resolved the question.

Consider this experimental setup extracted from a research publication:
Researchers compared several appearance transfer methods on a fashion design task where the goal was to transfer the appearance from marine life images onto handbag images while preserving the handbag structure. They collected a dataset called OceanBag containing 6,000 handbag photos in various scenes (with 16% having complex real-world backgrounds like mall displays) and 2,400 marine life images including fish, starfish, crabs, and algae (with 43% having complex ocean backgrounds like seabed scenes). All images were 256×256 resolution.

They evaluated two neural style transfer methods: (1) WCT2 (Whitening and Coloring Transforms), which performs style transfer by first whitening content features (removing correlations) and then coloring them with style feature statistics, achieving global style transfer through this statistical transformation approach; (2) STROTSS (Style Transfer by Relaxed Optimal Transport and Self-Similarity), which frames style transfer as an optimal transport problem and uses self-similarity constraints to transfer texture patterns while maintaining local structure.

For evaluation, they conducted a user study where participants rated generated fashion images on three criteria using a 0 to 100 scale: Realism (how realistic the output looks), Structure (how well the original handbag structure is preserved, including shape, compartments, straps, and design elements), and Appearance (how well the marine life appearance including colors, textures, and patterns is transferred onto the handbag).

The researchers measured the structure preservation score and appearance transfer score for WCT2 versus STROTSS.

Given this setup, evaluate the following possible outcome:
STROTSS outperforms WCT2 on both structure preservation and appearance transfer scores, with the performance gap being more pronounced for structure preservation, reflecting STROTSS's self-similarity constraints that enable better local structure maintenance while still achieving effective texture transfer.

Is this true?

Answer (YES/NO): NO